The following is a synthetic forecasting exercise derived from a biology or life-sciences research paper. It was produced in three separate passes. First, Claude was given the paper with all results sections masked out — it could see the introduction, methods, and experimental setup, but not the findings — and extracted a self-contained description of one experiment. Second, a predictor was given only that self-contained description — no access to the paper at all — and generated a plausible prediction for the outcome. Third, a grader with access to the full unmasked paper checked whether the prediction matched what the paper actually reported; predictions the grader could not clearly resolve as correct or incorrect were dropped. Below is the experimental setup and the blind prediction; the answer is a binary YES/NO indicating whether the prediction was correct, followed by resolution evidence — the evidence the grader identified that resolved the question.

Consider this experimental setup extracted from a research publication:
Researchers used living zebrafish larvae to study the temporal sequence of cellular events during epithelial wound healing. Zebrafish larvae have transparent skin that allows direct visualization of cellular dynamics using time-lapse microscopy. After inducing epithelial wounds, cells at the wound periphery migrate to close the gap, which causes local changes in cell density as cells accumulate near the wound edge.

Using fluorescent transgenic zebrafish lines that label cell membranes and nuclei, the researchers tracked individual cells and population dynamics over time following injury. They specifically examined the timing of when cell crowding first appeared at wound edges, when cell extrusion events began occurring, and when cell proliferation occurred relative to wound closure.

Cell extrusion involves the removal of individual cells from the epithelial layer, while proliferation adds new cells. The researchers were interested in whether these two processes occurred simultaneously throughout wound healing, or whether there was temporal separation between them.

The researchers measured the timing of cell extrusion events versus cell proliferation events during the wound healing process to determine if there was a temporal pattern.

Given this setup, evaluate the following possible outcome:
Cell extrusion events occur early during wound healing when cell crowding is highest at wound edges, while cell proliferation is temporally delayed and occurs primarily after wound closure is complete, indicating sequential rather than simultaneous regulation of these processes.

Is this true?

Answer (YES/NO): YES